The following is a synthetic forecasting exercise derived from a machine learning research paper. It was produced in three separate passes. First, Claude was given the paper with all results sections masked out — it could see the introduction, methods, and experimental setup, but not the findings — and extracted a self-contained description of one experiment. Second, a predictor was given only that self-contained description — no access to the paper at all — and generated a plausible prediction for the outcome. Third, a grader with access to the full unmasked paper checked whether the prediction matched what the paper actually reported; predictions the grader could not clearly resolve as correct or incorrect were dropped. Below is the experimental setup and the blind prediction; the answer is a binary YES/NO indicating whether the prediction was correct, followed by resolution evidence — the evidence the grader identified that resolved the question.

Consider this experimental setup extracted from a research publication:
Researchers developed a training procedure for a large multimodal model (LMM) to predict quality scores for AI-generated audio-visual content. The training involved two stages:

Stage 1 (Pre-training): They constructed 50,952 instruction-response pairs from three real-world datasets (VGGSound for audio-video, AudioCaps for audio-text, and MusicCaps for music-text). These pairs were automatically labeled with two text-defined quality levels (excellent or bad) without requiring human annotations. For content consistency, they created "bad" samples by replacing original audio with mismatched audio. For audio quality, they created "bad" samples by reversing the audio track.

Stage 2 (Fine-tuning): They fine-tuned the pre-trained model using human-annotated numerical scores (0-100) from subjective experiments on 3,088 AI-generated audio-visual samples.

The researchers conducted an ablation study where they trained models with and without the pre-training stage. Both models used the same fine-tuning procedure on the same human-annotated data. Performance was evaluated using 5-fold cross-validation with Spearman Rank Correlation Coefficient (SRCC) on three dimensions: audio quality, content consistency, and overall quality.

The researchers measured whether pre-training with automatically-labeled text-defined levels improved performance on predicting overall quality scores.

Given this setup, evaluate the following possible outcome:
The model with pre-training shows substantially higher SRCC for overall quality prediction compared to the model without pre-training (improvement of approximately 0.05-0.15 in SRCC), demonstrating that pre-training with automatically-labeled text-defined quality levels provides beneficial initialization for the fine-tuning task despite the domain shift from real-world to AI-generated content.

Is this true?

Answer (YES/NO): NO